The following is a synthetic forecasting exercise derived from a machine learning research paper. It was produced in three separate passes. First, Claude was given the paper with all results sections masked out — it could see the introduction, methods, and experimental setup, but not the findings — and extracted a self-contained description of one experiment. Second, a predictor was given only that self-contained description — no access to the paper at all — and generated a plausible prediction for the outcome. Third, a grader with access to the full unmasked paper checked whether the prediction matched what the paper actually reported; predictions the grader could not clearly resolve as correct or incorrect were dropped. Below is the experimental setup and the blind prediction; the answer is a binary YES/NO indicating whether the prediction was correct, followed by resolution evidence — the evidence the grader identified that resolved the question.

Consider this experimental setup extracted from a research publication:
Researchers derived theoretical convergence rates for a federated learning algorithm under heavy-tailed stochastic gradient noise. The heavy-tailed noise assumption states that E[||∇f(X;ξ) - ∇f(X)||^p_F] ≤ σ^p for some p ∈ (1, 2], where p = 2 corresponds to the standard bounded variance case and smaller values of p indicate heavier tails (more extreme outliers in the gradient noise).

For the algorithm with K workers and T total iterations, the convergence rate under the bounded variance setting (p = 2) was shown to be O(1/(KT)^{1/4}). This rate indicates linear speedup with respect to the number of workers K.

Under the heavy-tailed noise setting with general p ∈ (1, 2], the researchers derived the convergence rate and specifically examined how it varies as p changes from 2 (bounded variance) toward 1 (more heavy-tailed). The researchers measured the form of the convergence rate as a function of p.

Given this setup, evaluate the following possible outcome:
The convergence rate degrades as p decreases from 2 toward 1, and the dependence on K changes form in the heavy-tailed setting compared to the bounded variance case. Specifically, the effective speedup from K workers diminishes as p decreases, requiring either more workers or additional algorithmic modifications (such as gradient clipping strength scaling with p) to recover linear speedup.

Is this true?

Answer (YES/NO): NO